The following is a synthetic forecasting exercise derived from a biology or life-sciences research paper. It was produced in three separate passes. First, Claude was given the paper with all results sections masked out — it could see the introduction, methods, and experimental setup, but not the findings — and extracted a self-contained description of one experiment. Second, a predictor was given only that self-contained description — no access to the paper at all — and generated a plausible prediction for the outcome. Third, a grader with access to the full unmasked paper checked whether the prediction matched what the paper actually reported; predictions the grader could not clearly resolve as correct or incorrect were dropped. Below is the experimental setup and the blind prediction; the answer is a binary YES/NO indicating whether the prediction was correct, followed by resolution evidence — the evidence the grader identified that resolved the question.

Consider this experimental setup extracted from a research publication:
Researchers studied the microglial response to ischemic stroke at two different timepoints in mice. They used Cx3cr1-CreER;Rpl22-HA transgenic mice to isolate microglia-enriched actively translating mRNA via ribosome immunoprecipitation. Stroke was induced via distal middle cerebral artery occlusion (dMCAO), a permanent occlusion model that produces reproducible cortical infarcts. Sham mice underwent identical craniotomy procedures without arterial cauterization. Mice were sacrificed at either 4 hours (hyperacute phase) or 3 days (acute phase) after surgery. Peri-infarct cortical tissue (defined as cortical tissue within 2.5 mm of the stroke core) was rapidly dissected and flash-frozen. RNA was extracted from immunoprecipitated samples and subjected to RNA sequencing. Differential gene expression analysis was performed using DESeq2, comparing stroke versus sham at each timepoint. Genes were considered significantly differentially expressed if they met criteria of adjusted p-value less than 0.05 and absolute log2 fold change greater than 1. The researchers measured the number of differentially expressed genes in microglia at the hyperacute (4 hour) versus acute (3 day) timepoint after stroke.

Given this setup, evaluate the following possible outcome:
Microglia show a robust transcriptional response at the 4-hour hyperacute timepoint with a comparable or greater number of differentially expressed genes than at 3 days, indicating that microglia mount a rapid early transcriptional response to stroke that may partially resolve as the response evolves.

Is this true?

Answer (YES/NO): NO